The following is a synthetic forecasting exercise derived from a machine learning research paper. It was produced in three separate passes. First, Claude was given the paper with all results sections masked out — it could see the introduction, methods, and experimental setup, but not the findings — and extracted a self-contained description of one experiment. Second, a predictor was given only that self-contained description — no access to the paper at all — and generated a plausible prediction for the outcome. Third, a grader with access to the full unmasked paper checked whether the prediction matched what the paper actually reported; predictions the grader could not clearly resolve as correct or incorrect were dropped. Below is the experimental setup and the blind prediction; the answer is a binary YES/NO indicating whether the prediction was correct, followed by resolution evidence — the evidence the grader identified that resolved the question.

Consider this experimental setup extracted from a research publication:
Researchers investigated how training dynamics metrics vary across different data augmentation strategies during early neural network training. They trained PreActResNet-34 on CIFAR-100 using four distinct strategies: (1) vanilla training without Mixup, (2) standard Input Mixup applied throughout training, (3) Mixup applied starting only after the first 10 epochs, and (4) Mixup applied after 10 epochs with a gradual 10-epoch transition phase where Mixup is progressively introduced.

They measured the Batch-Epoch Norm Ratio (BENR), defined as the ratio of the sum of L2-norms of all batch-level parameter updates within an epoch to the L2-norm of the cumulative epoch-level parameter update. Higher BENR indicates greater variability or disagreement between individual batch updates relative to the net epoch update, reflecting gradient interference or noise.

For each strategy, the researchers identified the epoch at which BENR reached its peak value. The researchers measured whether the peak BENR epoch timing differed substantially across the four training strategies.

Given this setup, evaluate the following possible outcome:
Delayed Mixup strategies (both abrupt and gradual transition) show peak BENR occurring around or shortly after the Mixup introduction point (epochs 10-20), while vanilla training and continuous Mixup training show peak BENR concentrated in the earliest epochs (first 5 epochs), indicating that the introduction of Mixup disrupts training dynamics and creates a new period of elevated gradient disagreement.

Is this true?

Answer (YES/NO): NO